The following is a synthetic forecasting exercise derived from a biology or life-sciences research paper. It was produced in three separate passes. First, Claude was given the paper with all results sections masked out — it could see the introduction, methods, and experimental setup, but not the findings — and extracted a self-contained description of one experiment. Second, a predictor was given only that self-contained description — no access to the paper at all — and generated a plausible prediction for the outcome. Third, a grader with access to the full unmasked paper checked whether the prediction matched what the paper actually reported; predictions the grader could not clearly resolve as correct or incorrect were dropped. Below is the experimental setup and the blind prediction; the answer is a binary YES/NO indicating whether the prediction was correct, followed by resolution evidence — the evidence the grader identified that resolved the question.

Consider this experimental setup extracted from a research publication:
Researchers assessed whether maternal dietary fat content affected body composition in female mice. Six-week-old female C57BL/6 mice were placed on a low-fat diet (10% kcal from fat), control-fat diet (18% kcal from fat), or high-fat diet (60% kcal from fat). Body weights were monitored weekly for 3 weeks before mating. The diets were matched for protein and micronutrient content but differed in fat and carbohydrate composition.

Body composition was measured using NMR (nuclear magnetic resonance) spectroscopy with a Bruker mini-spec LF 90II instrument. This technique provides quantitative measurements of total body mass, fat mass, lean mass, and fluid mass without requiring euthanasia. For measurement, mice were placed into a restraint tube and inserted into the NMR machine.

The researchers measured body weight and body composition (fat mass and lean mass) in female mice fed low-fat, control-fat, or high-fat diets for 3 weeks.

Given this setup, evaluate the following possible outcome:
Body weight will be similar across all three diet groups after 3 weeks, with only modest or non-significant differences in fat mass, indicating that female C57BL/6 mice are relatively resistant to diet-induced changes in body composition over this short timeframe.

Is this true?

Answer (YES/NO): NO